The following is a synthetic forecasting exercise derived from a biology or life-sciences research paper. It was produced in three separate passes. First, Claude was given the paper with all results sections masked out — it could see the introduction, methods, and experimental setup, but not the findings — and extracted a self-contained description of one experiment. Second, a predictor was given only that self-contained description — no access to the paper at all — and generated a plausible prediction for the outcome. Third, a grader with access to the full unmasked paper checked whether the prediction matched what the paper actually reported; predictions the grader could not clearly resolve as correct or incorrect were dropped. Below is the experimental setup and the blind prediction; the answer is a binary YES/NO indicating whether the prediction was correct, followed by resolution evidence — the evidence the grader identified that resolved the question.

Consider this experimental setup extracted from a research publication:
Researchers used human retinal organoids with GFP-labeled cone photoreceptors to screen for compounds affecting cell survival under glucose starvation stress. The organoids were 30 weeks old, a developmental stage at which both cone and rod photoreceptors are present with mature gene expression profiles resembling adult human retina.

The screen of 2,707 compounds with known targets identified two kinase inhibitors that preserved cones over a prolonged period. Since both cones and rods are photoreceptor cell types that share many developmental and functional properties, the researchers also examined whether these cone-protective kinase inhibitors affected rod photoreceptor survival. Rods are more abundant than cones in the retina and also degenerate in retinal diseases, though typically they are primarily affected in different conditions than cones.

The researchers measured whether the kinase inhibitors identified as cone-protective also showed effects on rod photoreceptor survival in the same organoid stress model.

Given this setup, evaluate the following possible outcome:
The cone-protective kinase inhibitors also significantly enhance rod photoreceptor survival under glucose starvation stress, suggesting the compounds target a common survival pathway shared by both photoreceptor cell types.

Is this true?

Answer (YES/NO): NO